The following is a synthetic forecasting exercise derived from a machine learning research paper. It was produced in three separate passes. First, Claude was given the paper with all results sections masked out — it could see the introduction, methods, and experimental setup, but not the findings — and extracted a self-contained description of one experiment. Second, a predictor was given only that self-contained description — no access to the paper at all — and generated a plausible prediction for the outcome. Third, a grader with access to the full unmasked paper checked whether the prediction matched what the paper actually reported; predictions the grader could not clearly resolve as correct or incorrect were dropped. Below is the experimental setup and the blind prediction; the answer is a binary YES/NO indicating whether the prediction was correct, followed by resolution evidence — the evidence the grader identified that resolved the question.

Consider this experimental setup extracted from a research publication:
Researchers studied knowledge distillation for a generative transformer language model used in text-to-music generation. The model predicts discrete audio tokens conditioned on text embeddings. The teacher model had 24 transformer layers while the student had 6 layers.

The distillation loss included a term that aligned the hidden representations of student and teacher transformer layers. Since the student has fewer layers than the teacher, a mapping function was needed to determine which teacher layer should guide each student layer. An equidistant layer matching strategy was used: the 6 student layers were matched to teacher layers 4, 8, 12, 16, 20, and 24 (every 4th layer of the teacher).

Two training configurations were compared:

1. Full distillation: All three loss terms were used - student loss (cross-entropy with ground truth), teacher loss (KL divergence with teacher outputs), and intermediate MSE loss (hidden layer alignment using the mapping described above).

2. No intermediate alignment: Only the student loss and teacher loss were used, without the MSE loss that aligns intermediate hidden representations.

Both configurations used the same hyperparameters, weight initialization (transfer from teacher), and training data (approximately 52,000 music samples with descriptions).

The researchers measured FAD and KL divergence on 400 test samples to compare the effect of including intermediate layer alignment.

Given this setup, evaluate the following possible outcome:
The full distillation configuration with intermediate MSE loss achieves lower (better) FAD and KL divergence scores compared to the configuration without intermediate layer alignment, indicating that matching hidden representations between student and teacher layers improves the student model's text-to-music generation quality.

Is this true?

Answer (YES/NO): YES